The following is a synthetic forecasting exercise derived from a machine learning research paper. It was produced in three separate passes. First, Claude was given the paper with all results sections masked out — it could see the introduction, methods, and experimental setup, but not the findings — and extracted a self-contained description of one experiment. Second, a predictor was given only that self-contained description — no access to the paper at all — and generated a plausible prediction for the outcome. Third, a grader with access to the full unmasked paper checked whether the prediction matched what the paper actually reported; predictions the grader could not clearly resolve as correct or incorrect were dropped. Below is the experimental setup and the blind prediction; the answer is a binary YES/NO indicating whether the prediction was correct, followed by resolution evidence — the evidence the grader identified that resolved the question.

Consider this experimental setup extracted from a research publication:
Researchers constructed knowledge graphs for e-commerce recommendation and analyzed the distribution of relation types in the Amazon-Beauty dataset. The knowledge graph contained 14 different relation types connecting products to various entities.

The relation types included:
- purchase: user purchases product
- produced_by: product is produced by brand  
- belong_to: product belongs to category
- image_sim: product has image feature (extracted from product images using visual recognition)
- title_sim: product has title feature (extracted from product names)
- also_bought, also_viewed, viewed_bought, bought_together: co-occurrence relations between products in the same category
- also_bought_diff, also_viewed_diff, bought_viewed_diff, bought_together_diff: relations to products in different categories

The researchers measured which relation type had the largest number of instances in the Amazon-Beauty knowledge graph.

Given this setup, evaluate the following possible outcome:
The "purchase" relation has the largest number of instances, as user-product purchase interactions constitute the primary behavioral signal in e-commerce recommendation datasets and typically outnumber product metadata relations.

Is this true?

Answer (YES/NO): NO